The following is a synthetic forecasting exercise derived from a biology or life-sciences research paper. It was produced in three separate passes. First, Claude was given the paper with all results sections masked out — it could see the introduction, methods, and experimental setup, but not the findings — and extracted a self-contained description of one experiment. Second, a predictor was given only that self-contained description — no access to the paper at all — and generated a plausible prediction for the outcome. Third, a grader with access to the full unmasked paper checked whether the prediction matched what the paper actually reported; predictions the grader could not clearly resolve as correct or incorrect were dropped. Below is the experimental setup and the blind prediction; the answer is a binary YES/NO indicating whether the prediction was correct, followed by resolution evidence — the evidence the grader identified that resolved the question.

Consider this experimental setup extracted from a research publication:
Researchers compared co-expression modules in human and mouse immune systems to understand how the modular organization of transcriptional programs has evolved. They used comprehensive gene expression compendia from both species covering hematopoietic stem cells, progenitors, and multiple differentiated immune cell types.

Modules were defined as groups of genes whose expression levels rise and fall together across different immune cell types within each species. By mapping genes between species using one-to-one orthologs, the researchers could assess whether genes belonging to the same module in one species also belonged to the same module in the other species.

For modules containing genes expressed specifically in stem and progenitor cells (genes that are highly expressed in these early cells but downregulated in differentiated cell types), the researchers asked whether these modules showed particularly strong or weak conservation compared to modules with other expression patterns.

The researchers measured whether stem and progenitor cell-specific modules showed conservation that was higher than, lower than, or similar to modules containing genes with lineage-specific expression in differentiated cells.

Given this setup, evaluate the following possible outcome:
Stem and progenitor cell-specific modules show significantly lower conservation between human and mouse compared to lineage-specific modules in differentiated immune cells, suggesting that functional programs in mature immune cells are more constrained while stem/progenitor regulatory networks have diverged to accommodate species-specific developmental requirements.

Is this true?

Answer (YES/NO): NO